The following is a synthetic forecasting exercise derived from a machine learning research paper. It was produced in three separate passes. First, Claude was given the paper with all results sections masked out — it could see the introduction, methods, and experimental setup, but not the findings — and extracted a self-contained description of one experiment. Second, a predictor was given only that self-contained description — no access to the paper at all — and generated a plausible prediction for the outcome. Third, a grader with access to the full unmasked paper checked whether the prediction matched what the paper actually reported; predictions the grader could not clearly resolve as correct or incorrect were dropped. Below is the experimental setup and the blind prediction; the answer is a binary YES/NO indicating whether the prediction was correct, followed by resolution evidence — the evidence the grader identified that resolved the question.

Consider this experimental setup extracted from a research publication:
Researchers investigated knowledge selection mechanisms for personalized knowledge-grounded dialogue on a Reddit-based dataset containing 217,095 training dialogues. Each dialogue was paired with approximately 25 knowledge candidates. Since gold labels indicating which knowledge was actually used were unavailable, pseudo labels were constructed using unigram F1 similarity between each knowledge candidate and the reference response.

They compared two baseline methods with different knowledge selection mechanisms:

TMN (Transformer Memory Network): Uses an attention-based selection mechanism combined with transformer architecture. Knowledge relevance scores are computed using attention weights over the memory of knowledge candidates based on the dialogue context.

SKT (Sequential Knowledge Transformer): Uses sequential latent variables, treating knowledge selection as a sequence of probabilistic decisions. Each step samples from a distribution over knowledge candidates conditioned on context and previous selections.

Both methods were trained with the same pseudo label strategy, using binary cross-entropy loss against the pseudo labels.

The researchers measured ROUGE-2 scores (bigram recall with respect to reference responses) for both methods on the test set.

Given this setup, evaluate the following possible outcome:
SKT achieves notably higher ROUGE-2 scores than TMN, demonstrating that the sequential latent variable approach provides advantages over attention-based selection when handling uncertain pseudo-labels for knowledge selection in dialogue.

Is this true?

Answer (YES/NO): NO